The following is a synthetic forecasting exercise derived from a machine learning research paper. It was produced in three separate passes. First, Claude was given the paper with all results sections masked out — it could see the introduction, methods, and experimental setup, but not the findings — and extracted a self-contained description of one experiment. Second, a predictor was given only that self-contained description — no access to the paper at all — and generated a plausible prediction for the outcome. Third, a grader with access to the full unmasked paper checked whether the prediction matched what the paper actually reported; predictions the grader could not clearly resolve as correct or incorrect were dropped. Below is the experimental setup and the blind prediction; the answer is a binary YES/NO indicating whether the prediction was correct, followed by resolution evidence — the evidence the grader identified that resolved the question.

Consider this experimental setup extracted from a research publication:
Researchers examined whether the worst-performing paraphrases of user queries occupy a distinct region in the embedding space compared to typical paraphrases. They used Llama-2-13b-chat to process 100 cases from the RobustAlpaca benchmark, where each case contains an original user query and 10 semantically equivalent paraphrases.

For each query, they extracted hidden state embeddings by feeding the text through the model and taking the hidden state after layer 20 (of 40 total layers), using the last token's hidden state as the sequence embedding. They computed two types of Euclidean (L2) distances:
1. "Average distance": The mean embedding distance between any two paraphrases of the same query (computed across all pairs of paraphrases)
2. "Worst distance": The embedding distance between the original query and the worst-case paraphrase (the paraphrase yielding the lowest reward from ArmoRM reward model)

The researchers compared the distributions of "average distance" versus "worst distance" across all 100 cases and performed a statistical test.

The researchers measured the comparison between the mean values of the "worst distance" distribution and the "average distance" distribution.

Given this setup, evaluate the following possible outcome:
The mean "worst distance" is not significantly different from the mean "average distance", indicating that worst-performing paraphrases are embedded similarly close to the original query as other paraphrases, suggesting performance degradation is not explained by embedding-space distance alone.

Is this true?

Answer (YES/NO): NO